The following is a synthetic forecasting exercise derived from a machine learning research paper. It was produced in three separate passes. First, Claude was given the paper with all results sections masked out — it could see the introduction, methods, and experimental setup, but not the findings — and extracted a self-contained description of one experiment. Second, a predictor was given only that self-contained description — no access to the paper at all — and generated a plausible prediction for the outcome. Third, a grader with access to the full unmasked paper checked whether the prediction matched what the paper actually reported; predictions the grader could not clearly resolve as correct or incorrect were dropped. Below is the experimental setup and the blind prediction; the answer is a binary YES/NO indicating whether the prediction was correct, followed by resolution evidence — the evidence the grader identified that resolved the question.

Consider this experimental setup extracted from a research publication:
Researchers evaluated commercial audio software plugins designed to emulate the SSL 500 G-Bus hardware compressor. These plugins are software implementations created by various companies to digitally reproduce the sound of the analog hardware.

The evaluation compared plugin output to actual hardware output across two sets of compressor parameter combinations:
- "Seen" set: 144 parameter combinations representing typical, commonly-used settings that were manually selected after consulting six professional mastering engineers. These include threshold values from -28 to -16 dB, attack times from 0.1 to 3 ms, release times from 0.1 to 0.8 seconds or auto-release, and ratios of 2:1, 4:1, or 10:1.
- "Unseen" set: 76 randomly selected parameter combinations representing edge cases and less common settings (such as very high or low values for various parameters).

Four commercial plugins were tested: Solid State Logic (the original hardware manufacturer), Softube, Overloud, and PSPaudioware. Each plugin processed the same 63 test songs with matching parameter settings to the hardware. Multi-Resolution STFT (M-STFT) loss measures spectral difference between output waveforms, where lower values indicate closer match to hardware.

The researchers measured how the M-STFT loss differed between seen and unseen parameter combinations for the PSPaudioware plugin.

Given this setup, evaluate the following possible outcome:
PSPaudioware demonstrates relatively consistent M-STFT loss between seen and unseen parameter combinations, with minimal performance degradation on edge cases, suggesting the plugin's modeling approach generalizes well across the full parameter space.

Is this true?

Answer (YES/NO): NO